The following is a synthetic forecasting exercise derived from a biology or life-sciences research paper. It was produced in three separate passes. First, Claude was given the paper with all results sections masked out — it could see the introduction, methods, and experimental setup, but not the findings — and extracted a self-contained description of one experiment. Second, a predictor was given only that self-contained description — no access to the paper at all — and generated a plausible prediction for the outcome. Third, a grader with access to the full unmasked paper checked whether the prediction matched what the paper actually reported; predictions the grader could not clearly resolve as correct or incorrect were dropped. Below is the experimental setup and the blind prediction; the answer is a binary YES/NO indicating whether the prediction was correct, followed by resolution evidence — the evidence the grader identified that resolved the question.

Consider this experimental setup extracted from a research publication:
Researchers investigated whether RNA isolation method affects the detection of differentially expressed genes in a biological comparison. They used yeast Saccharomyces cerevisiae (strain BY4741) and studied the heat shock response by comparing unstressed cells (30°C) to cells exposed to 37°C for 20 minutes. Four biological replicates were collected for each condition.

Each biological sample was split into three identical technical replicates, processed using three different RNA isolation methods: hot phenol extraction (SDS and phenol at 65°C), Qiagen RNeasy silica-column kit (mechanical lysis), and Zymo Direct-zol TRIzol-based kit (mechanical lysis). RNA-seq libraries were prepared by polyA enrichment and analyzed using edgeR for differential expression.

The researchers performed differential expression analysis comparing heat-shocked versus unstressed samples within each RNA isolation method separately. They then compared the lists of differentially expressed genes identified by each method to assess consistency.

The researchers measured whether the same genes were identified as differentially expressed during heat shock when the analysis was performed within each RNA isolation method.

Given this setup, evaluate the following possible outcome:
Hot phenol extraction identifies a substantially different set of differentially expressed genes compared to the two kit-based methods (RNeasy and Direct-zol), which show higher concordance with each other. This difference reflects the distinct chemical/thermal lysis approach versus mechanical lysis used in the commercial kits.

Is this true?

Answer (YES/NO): NO